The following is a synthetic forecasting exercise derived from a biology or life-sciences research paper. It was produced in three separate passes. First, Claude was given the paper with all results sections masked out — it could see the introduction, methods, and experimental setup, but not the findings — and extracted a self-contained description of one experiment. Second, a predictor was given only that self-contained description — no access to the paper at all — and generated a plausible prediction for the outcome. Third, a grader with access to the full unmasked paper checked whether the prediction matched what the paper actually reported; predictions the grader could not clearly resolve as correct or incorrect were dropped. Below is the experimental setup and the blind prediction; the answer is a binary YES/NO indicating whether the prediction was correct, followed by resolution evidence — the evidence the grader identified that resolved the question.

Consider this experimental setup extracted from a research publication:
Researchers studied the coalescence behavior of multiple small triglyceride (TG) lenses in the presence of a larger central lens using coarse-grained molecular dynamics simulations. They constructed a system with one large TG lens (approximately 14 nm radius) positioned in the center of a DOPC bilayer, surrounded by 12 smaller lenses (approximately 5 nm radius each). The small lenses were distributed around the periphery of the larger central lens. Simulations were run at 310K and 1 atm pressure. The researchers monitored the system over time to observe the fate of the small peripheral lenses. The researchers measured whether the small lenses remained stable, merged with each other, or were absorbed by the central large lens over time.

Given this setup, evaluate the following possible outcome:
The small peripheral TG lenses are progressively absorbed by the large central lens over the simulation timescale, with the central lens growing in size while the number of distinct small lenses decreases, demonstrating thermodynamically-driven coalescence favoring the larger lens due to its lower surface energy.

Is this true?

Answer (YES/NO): YES